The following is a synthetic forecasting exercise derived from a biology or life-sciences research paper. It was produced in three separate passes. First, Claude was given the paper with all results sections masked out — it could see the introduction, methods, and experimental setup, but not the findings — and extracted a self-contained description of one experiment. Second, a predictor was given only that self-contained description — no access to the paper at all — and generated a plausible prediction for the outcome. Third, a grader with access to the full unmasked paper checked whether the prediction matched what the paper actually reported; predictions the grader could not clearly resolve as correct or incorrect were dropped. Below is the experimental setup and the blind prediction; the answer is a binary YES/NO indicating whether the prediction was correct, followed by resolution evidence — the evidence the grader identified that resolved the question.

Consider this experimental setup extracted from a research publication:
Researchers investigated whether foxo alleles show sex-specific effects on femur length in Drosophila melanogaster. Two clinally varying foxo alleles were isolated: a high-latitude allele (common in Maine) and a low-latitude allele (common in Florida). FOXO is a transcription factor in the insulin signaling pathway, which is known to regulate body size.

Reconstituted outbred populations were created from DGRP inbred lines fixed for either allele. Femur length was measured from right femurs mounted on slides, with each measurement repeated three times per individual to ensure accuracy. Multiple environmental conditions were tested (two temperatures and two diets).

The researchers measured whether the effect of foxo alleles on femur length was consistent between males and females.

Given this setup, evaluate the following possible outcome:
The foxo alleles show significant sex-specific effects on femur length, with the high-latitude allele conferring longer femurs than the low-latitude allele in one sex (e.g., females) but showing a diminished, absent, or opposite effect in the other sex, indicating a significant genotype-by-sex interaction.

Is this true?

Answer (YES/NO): YES